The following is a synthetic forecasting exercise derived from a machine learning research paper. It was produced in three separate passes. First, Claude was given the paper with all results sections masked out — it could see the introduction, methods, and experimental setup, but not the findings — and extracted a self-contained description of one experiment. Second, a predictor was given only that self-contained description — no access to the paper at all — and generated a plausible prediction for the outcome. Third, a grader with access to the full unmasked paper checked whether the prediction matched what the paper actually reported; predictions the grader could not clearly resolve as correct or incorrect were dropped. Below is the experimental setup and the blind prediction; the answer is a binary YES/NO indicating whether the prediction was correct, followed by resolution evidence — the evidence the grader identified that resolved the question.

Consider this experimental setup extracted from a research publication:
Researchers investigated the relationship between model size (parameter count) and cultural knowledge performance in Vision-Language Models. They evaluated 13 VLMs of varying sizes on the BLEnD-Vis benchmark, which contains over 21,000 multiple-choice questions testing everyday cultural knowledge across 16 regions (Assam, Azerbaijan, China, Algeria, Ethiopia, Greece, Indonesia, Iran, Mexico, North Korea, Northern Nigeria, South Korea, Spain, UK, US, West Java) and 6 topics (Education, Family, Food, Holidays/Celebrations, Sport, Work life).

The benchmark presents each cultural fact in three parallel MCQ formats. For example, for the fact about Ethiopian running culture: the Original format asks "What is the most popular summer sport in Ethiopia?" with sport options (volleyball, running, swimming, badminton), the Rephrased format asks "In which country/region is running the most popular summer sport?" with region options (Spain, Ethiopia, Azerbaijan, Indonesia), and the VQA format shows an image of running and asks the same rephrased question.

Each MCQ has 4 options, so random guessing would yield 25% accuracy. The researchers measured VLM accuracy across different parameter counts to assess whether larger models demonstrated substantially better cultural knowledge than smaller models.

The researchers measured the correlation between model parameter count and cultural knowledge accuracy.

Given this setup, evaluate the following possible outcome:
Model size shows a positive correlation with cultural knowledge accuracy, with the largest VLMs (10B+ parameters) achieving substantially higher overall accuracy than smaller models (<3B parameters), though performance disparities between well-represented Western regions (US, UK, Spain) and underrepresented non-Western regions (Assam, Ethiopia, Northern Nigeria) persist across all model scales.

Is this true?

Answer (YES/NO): NO